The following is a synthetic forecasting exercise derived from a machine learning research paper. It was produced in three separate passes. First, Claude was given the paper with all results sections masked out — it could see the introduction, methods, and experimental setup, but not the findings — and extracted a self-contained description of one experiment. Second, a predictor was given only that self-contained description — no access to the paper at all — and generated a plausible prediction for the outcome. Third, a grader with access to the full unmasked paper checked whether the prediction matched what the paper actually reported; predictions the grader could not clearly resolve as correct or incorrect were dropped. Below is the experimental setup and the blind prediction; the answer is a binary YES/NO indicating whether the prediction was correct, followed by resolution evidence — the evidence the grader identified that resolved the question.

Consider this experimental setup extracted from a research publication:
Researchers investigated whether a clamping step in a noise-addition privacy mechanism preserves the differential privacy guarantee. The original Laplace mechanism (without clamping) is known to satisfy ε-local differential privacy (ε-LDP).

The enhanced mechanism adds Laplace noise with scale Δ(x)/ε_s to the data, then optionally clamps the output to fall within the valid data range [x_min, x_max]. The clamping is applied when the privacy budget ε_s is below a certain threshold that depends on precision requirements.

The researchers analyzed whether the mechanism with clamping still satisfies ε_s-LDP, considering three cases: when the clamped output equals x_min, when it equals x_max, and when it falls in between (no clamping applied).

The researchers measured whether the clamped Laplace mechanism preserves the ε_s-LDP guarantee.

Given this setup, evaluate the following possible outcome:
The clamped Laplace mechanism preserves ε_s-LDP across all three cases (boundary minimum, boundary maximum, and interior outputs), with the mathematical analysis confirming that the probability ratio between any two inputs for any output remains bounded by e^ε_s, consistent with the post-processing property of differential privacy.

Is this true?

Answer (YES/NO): YES